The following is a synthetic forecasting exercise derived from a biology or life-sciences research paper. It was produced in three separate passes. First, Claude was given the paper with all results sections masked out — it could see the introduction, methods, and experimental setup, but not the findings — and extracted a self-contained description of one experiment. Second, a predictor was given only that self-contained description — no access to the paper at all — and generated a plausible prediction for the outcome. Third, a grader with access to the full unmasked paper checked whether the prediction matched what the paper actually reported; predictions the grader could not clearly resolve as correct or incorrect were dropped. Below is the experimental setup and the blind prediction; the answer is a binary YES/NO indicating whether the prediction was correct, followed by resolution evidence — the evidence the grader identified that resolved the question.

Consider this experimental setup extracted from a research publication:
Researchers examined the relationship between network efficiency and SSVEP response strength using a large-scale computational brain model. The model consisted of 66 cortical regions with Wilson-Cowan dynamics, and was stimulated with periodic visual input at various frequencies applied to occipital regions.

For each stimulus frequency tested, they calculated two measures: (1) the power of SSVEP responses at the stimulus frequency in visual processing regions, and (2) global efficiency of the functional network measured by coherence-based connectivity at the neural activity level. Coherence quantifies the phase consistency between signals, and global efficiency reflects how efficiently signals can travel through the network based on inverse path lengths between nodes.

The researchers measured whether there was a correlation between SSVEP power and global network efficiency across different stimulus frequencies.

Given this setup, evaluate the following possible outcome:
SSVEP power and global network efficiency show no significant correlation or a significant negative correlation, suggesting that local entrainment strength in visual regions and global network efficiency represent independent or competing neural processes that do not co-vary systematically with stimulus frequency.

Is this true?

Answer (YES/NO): NO